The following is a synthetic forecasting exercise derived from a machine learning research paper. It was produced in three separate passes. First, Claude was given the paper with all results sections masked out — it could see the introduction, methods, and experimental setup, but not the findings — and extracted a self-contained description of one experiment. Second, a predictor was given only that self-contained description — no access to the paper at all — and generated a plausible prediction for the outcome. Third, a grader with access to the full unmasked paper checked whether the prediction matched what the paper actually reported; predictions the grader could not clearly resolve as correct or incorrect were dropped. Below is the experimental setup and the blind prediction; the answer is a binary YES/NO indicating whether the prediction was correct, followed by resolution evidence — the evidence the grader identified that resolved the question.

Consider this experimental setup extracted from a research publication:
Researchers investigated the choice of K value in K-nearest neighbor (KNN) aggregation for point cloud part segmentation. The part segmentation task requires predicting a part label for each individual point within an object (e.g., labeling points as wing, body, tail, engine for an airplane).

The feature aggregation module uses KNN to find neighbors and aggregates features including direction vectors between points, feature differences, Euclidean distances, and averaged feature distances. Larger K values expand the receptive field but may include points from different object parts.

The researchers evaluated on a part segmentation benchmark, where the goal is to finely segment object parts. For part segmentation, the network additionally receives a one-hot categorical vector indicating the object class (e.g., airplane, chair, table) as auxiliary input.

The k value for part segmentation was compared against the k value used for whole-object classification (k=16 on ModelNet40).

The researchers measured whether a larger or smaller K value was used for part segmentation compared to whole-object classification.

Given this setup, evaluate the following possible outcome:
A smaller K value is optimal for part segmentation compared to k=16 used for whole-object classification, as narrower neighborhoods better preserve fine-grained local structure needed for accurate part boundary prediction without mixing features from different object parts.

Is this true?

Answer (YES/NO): NO